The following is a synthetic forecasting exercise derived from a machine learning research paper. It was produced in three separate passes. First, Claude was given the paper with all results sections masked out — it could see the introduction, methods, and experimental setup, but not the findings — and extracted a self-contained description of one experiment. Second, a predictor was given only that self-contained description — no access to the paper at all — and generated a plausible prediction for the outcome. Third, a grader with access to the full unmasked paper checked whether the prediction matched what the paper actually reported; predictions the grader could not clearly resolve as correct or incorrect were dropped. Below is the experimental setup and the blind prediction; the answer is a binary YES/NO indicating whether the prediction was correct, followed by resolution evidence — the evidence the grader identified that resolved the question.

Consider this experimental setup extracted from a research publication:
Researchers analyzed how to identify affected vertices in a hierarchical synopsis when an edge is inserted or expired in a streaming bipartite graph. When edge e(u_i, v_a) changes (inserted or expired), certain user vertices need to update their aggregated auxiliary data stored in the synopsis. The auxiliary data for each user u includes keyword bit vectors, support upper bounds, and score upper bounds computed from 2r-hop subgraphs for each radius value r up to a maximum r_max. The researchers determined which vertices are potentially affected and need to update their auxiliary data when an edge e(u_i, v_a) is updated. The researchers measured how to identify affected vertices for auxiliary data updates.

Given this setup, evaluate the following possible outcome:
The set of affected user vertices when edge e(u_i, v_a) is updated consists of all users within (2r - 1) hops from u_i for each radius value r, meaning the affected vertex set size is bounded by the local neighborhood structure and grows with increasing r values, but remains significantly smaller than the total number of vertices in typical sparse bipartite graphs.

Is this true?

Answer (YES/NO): NO